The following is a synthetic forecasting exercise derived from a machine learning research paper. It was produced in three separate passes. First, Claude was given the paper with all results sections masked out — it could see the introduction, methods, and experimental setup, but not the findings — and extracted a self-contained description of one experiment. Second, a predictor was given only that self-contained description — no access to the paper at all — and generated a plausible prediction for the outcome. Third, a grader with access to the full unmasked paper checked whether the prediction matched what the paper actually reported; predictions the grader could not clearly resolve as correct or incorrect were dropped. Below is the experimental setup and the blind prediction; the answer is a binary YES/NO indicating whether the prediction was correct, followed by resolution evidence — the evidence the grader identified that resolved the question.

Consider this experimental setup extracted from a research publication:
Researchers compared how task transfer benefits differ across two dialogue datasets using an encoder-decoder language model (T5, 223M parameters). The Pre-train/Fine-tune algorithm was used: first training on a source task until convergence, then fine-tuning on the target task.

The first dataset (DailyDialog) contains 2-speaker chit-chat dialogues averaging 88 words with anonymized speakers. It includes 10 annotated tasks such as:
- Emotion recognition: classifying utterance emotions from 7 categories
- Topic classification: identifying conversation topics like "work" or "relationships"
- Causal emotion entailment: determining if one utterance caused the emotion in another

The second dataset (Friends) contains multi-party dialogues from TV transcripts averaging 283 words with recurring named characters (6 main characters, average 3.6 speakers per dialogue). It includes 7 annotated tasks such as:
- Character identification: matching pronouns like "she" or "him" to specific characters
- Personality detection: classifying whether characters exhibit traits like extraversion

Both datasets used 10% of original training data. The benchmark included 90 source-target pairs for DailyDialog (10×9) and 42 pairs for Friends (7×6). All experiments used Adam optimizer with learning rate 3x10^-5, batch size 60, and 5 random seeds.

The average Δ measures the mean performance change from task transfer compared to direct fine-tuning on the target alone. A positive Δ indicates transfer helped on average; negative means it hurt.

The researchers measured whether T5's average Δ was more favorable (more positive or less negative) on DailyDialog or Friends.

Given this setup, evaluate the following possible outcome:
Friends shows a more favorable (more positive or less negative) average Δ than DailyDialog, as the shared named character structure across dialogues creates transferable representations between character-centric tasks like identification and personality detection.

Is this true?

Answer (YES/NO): NO